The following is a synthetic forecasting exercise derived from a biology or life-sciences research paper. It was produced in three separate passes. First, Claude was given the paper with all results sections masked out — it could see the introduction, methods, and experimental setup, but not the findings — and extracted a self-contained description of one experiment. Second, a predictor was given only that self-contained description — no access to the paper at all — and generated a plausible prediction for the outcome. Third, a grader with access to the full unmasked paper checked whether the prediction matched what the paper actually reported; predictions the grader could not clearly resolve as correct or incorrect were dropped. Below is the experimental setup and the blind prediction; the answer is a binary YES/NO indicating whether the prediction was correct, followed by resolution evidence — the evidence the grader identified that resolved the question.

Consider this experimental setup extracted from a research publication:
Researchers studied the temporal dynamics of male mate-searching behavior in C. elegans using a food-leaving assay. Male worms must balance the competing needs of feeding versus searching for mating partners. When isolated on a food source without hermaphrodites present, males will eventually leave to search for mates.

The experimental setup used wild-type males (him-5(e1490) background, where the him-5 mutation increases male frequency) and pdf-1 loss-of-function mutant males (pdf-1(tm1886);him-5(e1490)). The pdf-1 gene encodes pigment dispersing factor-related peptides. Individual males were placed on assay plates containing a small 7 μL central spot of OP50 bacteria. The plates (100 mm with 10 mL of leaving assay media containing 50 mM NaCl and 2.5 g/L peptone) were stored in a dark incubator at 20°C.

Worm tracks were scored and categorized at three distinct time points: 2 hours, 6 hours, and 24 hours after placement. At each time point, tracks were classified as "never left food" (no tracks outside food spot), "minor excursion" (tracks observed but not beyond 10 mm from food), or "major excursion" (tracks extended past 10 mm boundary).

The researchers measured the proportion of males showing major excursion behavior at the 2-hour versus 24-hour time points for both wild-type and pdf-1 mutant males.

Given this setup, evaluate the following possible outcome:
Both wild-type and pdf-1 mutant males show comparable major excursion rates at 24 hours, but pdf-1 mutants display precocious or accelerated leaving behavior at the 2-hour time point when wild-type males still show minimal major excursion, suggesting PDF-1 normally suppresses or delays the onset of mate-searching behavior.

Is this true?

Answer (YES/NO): NO